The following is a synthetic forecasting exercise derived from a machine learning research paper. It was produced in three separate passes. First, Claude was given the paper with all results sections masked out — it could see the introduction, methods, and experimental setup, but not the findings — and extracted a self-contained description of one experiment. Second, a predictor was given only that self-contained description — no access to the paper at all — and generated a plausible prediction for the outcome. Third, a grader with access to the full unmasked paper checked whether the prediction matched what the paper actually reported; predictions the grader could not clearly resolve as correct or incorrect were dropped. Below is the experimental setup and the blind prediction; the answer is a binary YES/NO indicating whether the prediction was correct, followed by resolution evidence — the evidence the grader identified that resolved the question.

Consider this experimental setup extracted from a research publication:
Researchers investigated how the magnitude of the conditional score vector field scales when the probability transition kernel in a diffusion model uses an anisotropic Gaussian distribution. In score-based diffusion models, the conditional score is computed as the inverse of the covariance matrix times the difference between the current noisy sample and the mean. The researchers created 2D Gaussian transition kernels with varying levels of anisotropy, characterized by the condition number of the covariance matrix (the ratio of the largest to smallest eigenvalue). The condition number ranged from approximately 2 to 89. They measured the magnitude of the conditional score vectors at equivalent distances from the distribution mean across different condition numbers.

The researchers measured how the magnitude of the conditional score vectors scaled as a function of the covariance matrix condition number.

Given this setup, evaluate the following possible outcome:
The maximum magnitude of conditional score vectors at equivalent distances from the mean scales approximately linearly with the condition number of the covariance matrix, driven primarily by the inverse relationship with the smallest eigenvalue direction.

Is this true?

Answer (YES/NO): YES